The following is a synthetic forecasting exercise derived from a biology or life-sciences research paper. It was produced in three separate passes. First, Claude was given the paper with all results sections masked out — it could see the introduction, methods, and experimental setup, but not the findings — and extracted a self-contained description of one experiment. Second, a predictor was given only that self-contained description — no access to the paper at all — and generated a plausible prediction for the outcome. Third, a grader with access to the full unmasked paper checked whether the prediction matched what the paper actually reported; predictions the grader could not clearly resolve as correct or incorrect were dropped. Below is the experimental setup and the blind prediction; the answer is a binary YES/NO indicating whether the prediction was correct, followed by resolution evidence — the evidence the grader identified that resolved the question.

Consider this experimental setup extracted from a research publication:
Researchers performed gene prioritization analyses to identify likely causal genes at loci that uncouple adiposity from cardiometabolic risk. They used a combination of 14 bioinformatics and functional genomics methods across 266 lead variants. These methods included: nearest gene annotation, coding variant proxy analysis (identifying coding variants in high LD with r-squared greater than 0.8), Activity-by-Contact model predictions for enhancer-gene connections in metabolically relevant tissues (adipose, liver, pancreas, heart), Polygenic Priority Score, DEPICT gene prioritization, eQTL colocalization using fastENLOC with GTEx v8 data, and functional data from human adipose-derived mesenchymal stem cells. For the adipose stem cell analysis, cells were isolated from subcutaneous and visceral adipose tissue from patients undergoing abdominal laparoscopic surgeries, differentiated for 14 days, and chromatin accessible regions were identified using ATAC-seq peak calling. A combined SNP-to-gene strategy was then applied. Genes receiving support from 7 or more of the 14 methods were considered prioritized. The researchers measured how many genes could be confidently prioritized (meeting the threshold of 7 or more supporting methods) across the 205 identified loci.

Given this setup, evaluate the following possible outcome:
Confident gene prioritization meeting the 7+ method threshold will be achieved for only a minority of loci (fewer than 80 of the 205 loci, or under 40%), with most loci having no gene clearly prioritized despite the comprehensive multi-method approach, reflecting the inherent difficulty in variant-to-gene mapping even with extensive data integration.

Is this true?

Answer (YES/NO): NO